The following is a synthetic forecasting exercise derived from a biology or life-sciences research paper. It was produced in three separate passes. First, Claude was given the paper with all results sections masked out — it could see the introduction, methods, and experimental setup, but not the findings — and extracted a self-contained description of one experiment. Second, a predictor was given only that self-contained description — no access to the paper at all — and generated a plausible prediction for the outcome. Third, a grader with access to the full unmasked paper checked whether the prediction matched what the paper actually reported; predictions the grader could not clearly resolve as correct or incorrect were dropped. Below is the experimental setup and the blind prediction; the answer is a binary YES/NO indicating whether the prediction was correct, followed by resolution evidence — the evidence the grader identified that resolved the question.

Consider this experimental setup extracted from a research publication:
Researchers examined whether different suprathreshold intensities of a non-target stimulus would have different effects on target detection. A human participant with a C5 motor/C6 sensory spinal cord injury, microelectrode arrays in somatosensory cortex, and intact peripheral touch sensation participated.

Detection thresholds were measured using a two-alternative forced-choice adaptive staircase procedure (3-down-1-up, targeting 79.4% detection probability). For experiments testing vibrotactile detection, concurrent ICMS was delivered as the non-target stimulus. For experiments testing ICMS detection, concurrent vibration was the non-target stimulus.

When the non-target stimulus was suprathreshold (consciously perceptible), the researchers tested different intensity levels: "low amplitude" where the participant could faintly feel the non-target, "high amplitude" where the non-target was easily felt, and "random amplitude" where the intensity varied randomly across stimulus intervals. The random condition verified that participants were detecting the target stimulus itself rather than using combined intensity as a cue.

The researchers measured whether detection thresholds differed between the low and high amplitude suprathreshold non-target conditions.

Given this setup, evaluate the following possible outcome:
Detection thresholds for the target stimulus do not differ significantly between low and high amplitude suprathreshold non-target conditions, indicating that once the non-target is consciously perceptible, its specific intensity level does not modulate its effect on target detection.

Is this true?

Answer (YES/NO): YES